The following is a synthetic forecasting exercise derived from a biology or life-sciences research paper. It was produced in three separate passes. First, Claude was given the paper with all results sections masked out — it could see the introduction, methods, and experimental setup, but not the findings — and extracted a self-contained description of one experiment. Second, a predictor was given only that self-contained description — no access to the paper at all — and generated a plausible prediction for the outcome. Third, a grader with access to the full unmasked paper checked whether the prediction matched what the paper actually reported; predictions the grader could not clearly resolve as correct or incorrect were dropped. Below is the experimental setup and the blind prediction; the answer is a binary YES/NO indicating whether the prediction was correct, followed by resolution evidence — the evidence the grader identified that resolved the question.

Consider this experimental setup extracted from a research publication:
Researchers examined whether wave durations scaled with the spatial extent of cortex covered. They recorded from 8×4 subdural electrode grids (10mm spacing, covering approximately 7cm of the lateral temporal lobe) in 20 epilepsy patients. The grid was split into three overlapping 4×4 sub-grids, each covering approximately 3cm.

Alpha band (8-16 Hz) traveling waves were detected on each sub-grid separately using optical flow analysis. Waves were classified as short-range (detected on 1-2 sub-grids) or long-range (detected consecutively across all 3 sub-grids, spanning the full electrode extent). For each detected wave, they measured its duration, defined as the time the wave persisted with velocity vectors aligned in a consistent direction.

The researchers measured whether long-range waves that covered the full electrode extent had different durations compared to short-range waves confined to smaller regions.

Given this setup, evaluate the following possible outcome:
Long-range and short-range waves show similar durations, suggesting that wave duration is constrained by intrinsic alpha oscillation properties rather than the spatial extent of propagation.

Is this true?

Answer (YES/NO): NO